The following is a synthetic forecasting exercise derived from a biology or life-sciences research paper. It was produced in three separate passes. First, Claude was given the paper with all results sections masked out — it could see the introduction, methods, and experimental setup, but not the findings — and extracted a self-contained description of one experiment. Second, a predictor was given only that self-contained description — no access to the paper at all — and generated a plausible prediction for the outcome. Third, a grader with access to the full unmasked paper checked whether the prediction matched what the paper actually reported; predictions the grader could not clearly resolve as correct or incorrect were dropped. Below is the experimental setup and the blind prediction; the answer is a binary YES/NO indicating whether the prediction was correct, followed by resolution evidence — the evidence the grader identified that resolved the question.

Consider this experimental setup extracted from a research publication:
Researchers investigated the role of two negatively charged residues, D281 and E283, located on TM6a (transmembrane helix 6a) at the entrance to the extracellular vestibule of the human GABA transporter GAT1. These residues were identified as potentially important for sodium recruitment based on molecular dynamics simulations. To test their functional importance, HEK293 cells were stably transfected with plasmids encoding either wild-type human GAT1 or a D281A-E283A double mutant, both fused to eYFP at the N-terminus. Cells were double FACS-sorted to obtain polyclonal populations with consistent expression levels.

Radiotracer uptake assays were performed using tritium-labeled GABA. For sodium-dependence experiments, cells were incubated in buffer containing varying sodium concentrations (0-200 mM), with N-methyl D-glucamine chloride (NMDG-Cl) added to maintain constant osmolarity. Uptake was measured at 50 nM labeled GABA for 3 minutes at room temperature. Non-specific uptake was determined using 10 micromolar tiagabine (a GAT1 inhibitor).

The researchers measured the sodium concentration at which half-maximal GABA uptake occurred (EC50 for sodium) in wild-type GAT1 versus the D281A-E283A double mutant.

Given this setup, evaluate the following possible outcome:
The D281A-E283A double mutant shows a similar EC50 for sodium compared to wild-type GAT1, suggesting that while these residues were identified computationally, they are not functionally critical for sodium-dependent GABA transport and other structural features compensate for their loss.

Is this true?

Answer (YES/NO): NO